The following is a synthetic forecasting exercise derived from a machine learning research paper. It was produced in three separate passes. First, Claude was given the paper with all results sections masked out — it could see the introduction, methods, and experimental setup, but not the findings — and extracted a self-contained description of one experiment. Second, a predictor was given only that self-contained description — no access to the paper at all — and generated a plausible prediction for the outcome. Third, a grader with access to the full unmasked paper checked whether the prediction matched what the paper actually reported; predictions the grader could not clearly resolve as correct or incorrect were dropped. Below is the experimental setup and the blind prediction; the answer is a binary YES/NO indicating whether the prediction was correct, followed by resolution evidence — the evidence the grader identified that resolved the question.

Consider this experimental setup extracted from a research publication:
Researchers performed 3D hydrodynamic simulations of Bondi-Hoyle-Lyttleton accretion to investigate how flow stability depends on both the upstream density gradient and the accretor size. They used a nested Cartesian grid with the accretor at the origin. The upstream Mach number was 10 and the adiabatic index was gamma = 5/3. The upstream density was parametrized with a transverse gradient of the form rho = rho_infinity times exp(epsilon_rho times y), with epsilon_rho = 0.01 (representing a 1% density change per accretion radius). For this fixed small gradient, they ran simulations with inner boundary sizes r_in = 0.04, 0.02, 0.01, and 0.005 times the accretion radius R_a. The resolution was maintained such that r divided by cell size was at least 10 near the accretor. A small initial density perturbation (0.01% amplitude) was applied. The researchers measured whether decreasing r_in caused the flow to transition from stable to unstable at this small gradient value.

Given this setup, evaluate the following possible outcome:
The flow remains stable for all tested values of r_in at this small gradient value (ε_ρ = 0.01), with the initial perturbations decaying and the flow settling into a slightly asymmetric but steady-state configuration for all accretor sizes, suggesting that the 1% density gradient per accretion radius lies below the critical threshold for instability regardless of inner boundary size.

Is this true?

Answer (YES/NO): NO